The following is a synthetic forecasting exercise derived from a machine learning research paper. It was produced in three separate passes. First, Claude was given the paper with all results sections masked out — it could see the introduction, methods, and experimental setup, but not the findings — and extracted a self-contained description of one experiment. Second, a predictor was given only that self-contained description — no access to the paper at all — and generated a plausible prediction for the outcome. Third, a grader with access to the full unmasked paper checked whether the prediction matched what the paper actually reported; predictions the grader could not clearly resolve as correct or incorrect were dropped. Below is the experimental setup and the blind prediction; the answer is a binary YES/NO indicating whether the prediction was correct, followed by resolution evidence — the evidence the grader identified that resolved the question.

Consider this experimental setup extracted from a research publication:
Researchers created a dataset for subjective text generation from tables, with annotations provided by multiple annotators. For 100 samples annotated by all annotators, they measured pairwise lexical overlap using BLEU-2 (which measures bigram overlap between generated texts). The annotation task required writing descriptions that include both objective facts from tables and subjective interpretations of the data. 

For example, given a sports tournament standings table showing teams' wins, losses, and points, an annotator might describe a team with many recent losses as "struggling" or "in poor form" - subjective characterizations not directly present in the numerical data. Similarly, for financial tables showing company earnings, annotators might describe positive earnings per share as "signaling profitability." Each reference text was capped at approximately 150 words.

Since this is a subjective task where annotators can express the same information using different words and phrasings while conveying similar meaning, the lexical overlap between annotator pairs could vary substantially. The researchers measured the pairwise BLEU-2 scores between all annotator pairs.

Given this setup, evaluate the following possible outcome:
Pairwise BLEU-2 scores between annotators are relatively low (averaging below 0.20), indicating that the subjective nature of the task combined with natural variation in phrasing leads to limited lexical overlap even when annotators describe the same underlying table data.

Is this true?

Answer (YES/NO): NO